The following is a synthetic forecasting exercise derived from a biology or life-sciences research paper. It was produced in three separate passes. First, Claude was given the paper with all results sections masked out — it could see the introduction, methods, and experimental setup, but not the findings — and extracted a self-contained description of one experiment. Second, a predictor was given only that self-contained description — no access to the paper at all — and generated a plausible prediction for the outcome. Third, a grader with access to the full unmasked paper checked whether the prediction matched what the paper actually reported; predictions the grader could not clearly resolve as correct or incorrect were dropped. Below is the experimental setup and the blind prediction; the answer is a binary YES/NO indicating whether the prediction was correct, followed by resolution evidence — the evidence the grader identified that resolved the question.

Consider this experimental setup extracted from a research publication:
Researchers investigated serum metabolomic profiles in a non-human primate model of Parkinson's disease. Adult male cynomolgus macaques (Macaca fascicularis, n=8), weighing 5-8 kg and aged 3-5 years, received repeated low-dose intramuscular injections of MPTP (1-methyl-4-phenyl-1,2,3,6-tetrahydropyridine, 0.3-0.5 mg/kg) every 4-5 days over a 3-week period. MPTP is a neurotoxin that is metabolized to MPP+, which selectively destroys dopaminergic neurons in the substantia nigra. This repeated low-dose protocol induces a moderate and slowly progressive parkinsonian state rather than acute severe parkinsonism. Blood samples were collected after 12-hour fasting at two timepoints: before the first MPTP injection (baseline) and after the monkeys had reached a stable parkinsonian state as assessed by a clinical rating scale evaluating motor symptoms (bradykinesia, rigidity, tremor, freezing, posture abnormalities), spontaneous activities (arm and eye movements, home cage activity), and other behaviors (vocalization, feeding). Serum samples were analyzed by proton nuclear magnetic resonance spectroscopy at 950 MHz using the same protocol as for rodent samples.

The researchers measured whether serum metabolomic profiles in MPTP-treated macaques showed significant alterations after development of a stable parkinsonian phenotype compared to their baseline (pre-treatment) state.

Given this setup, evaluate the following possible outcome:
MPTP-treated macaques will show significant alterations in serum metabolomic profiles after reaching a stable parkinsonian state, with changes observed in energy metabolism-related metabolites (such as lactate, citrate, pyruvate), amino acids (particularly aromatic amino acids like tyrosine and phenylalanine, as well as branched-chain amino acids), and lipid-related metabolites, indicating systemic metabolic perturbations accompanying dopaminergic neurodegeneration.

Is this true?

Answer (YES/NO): NO